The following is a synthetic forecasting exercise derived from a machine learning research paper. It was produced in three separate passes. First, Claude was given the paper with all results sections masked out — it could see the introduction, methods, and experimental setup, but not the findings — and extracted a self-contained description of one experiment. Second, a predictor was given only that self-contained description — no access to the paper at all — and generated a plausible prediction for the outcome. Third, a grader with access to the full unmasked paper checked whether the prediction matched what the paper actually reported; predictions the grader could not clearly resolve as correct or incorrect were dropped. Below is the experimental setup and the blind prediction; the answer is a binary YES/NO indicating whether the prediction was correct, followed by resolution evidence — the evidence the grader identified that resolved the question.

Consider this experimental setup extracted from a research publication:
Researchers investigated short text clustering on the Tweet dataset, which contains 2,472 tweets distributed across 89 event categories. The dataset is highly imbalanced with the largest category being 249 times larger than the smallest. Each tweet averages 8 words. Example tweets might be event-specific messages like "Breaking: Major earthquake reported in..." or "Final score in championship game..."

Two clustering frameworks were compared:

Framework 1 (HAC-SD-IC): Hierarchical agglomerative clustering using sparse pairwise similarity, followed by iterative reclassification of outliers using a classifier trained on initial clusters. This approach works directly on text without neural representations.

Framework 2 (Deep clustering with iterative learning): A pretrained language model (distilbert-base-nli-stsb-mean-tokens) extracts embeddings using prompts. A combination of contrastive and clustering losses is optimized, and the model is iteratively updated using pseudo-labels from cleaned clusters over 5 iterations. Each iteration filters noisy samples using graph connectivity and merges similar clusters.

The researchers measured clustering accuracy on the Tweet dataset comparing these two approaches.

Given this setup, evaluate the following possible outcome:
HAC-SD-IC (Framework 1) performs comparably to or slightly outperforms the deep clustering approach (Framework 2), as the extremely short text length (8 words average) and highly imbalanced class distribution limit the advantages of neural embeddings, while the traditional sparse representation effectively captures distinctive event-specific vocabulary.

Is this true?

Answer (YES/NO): YES